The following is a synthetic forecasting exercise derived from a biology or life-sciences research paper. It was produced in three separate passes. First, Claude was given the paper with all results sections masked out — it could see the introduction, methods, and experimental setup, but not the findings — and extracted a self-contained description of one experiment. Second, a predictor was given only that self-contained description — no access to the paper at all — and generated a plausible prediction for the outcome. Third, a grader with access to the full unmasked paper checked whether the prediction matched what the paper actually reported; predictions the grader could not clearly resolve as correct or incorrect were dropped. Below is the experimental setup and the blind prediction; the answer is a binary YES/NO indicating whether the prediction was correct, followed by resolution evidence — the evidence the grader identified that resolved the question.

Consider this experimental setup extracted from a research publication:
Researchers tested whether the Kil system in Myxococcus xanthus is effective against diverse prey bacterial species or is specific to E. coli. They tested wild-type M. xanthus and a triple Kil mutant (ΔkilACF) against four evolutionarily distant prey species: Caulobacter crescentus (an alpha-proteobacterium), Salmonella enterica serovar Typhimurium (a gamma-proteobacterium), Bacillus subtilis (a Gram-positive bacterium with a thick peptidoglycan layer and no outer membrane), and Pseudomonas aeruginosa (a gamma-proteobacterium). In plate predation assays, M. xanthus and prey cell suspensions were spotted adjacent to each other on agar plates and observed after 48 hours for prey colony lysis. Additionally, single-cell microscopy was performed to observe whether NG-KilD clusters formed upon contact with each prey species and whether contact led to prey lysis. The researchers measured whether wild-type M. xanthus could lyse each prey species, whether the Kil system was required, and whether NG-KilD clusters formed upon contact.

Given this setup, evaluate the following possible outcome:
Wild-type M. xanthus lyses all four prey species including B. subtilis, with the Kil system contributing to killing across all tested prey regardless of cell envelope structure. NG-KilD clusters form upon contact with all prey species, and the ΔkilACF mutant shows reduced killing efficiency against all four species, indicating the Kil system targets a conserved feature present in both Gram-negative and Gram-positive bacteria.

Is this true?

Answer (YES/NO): NO